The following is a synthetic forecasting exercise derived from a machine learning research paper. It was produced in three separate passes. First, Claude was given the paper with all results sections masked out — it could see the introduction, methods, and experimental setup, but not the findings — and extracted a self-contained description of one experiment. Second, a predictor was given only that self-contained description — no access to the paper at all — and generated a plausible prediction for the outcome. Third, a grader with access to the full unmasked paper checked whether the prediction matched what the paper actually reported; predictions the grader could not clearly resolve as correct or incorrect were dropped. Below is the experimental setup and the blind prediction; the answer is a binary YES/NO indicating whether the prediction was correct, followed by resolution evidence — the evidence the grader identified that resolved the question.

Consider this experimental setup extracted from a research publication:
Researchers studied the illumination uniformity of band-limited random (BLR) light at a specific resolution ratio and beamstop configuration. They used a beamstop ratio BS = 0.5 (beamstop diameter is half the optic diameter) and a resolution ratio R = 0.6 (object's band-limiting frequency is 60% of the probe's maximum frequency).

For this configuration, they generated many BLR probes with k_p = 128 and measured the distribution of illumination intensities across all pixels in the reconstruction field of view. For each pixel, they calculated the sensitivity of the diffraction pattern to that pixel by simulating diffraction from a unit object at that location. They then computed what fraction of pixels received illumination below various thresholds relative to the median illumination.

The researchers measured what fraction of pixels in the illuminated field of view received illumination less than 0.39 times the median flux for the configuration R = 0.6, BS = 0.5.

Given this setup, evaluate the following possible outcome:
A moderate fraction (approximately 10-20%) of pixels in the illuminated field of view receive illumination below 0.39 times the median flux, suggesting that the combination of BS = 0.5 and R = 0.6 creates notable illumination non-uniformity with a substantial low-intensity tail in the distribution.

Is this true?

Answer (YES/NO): NO